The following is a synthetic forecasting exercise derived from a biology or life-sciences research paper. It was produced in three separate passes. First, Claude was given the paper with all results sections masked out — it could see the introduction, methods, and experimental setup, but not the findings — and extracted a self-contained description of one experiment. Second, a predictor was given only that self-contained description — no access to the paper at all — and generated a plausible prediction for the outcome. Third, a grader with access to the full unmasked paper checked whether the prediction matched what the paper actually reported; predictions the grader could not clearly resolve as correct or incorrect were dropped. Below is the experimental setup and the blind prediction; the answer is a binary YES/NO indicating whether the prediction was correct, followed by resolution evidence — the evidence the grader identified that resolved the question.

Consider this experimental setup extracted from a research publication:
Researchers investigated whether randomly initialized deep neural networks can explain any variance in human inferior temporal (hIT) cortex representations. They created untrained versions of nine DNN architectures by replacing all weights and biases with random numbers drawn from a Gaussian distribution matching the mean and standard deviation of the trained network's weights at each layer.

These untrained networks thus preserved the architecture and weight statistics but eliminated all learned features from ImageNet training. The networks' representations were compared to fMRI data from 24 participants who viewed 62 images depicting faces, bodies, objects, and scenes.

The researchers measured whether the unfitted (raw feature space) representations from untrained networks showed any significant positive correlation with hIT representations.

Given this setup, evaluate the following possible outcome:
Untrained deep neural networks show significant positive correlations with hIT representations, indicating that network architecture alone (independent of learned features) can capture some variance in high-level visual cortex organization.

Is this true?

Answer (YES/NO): YES